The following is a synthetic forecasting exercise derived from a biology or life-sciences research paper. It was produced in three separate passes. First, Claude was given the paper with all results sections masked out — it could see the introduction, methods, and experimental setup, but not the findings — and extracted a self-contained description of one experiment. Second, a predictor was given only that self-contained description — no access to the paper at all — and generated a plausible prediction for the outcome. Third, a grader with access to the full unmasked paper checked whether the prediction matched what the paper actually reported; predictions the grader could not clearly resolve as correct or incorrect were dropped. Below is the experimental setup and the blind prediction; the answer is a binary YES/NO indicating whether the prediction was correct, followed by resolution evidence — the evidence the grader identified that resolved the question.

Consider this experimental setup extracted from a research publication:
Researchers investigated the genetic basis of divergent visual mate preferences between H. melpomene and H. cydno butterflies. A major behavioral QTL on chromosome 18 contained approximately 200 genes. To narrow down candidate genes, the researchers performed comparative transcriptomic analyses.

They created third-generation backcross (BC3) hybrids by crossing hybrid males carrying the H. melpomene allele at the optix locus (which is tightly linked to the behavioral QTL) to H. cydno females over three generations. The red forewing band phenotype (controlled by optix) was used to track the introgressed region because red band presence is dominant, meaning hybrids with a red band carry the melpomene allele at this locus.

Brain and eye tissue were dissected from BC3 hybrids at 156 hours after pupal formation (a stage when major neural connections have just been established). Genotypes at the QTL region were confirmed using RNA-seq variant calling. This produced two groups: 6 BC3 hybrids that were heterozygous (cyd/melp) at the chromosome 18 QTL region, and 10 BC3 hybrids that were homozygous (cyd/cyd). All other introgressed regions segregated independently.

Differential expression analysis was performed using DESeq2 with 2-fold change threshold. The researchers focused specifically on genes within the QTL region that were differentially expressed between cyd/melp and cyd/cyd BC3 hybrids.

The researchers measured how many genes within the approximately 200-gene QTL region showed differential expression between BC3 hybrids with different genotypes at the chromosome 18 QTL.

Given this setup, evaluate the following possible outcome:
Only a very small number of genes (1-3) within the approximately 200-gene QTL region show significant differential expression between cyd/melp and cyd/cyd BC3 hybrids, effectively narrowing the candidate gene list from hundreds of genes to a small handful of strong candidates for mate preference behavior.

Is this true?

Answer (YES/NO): NO